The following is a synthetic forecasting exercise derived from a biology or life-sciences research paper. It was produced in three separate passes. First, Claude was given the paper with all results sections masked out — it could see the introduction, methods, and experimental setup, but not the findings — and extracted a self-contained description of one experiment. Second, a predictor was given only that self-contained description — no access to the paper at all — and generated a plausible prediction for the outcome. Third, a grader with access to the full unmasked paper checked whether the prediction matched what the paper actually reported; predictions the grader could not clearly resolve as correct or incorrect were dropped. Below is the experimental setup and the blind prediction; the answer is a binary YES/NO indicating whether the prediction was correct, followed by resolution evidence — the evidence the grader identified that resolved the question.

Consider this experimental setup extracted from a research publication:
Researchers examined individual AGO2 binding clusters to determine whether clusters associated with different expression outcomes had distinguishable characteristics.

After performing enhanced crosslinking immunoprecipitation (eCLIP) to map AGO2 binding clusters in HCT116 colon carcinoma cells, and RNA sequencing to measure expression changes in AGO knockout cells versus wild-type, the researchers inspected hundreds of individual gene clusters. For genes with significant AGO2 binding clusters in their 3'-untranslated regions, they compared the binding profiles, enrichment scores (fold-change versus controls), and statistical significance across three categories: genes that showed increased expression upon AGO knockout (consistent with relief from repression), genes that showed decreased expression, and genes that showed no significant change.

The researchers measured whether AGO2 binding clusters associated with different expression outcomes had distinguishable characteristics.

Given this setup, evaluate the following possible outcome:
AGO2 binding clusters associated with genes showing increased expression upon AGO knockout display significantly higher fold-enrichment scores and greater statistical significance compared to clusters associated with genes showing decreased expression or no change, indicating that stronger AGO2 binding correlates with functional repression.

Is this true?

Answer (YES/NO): NO